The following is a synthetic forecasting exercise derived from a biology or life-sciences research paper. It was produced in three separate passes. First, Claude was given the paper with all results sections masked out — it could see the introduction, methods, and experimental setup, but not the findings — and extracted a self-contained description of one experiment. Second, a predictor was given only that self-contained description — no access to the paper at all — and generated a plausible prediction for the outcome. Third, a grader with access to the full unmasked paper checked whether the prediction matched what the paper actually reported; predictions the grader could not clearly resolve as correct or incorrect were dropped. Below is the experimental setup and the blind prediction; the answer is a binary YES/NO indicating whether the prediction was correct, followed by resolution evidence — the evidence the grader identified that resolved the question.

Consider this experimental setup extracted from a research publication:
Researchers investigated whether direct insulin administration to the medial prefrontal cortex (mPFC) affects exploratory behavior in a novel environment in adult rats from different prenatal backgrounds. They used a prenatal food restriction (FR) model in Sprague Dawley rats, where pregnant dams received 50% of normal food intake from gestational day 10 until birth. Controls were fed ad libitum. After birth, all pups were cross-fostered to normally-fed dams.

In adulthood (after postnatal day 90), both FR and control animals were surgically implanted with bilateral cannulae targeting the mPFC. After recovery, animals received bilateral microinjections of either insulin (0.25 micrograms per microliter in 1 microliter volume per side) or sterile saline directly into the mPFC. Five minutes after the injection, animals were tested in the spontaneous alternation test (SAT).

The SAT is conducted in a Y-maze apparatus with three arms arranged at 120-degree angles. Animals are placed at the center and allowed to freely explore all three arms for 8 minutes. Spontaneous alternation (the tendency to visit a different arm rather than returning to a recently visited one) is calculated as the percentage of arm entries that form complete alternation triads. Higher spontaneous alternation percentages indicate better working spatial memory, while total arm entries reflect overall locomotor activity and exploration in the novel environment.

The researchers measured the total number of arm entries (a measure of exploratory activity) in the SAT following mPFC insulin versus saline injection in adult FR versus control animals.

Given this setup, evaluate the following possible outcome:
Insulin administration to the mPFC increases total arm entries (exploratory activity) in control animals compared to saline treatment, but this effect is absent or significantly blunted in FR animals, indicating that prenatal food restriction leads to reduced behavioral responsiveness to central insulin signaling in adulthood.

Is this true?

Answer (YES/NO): NO